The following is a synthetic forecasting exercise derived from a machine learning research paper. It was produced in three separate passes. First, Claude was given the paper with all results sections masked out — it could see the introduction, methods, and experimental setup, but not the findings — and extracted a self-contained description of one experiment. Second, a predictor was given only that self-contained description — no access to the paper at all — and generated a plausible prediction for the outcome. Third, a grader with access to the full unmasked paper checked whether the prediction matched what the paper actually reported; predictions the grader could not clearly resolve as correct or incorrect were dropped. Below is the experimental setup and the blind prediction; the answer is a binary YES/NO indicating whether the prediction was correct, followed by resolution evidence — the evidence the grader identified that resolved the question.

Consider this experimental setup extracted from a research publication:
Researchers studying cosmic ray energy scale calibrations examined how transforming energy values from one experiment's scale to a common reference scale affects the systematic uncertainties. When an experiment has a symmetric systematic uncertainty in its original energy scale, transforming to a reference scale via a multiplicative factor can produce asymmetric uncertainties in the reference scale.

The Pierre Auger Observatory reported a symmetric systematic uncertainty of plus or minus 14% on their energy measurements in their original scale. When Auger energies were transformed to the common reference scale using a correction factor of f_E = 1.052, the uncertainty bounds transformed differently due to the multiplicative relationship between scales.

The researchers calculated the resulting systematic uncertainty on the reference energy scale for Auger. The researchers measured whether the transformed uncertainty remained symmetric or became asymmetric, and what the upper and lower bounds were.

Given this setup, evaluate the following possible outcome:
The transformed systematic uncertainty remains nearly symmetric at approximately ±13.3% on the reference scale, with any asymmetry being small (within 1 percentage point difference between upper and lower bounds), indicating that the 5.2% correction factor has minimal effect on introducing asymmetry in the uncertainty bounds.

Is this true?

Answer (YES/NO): NO